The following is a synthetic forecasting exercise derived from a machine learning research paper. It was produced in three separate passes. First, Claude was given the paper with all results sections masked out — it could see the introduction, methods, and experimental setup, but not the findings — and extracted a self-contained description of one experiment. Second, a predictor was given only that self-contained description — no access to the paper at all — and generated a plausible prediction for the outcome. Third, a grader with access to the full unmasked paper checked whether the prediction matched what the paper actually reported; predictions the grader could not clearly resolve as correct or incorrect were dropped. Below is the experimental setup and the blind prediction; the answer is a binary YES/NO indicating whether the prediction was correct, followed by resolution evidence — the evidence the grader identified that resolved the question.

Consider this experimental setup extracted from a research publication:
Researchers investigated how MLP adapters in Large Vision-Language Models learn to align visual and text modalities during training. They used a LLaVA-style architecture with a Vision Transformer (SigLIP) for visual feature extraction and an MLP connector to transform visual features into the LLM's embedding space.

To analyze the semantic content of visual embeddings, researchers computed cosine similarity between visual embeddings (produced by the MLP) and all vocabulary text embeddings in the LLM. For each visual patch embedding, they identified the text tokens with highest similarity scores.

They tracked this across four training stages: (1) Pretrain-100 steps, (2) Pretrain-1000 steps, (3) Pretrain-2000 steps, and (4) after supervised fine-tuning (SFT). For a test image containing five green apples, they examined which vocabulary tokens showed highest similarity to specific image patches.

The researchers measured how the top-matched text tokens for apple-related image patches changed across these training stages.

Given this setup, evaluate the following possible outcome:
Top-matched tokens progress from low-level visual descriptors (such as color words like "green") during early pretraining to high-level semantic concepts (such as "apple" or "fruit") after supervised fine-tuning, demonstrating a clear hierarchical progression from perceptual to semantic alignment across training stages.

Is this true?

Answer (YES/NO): NO